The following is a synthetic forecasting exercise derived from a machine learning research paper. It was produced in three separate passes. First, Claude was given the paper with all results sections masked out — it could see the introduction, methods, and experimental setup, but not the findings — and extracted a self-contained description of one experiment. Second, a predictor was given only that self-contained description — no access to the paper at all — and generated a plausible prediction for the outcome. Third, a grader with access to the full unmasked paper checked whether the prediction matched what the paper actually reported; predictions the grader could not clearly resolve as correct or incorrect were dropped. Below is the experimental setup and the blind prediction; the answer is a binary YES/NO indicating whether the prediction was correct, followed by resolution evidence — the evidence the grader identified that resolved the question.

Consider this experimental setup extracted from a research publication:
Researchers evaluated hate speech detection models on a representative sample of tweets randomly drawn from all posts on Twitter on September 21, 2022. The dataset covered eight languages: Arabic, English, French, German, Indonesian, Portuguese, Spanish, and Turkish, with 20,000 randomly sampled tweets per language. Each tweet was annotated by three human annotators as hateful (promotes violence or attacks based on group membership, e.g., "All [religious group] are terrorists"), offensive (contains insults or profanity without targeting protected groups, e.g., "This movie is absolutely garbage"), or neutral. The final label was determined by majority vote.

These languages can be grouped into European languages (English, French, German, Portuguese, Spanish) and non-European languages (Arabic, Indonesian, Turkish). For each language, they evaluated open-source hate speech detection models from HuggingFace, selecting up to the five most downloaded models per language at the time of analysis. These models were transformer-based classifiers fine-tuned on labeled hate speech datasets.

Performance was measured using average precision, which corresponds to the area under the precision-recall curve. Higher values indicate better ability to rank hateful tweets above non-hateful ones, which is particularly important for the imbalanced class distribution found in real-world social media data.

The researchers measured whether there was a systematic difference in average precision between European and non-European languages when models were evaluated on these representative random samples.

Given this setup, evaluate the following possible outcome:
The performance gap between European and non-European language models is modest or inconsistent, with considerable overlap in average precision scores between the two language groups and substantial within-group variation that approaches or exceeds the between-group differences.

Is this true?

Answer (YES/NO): NO